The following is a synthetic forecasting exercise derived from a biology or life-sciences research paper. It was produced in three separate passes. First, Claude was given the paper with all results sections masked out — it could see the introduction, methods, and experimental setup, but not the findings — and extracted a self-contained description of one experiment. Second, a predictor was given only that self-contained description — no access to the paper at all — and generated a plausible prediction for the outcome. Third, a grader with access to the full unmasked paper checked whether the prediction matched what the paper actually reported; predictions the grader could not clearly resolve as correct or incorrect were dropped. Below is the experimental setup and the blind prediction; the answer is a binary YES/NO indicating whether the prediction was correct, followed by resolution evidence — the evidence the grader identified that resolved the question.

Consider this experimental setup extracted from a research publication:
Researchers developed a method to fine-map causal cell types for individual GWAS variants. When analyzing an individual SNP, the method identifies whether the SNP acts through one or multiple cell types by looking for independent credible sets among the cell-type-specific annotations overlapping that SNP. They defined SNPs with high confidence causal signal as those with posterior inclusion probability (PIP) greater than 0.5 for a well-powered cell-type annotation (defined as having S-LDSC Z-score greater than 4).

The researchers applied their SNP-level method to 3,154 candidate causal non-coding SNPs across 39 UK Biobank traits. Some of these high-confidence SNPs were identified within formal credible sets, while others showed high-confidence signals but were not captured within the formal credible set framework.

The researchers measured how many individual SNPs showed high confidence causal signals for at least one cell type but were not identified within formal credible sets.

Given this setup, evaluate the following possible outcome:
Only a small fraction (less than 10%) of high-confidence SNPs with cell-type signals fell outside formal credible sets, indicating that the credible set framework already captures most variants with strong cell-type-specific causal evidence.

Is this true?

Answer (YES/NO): YES